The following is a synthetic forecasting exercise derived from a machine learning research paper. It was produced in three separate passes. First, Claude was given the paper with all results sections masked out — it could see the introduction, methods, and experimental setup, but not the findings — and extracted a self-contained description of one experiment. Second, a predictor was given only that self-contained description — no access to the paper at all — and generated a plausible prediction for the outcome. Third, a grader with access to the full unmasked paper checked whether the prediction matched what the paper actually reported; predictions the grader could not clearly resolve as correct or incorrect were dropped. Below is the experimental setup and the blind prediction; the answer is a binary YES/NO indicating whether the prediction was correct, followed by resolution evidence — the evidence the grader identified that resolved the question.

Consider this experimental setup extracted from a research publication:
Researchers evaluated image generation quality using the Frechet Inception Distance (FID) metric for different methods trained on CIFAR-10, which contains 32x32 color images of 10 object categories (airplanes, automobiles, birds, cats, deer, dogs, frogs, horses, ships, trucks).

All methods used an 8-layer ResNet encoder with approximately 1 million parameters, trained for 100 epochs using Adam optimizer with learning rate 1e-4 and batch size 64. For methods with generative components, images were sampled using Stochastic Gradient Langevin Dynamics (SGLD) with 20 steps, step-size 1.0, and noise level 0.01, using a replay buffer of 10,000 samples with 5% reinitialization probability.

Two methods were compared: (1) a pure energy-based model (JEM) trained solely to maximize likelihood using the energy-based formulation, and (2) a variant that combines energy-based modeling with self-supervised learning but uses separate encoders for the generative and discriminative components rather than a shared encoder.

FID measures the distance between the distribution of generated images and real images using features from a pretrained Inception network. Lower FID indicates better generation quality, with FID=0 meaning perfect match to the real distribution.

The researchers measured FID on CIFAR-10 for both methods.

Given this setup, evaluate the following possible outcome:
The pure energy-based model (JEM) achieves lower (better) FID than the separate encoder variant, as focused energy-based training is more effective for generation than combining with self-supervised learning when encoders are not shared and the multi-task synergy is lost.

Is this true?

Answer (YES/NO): NO